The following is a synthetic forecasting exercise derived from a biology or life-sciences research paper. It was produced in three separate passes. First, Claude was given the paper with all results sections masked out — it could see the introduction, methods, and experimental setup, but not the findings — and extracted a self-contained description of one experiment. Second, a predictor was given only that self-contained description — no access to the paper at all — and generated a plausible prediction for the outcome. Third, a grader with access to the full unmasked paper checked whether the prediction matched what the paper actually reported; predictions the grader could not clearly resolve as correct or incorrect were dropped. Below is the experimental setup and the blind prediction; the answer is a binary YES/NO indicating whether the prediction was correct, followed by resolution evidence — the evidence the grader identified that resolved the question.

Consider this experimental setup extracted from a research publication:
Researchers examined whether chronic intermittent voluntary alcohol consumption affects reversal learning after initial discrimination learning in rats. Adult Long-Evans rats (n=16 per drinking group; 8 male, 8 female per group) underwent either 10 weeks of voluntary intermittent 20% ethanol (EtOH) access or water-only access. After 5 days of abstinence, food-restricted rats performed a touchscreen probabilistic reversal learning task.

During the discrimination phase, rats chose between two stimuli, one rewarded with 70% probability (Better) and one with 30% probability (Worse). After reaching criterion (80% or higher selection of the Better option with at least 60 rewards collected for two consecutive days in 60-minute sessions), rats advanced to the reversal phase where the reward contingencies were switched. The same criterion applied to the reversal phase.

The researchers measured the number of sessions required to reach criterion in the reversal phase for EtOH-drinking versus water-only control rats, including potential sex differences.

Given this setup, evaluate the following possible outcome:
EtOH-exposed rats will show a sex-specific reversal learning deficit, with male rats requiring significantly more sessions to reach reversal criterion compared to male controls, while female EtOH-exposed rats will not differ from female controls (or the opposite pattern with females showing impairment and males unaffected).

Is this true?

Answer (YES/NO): NO